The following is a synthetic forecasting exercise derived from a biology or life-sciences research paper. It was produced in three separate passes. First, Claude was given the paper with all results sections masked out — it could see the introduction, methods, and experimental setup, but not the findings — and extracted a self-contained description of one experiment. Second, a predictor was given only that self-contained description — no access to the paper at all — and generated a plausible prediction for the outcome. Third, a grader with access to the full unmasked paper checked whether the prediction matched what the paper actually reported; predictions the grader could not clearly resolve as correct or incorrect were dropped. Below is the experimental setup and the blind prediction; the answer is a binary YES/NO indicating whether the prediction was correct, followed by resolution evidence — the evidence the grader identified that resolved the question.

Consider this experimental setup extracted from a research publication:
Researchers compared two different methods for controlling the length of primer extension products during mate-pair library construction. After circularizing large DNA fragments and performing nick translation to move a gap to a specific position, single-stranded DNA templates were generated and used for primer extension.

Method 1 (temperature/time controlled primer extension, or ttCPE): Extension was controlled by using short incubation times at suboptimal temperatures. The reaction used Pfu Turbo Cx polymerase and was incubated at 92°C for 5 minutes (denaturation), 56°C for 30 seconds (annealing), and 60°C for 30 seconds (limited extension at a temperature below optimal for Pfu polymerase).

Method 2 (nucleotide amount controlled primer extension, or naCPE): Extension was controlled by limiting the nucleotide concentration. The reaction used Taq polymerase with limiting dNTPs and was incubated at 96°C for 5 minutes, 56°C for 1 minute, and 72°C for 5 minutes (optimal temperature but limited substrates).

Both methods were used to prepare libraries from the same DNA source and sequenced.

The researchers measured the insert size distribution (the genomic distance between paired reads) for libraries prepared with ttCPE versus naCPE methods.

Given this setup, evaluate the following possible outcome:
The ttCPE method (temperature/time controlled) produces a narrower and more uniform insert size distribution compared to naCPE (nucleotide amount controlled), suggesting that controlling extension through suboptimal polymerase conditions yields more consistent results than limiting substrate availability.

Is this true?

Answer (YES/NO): NO